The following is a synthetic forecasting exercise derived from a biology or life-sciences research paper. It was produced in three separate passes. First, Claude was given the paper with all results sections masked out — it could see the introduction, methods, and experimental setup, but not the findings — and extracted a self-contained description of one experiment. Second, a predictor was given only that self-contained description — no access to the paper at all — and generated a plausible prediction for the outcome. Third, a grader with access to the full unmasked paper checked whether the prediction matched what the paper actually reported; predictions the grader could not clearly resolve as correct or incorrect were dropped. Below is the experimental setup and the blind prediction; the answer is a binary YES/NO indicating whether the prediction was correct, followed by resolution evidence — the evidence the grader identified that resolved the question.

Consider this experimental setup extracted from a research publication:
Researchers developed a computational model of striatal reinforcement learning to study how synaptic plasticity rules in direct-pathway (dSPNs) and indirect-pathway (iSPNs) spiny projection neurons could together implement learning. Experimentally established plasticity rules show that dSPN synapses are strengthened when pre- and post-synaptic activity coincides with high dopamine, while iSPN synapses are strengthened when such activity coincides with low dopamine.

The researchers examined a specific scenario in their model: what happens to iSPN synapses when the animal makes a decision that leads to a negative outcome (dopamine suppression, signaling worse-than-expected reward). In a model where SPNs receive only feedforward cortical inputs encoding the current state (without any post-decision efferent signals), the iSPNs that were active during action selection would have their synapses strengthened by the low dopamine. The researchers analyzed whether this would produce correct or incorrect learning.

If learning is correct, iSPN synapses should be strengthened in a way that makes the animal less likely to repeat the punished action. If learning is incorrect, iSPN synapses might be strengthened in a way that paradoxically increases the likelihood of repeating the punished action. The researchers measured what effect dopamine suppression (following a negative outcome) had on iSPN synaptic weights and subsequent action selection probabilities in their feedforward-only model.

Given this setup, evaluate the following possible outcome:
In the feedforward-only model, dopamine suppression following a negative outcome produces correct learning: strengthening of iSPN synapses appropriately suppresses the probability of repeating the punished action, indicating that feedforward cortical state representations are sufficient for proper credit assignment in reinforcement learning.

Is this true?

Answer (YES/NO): NO